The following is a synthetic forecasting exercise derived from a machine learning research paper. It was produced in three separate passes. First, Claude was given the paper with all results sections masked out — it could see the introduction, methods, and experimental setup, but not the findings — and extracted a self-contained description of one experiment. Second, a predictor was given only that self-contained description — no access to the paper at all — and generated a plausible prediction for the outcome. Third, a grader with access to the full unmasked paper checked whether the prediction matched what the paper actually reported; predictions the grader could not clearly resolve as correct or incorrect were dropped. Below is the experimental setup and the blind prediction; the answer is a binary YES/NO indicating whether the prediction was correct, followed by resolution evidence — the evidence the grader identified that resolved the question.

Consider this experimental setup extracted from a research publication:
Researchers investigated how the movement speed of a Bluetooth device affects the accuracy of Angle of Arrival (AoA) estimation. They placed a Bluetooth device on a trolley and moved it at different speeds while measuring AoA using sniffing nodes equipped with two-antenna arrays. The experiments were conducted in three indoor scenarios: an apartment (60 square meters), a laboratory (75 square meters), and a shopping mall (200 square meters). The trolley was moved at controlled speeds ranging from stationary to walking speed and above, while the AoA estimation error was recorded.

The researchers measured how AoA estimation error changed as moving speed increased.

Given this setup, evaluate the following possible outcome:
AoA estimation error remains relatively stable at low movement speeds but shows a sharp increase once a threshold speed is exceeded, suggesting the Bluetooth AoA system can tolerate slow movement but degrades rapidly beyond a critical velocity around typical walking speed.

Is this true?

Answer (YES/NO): NO